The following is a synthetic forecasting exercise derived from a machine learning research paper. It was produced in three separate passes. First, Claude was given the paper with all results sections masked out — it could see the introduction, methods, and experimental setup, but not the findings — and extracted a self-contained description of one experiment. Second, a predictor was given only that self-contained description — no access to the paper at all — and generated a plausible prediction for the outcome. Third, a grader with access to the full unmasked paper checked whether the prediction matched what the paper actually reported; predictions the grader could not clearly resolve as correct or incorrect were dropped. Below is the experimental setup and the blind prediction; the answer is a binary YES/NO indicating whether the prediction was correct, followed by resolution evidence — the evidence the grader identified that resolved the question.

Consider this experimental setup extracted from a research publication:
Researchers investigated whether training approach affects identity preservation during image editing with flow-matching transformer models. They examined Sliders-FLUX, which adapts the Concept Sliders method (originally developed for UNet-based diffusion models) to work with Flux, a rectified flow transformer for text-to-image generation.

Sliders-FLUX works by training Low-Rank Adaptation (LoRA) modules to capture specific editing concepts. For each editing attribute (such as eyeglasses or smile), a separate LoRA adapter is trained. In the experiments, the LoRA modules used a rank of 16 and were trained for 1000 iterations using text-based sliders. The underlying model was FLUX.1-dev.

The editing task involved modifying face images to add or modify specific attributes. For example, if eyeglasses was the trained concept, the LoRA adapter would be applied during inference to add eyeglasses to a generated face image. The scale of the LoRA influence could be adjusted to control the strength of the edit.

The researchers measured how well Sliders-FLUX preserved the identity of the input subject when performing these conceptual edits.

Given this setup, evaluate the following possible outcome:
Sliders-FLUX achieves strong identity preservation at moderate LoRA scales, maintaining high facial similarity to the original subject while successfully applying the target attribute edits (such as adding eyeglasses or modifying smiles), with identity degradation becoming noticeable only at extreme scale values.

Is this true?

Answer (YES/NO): NO